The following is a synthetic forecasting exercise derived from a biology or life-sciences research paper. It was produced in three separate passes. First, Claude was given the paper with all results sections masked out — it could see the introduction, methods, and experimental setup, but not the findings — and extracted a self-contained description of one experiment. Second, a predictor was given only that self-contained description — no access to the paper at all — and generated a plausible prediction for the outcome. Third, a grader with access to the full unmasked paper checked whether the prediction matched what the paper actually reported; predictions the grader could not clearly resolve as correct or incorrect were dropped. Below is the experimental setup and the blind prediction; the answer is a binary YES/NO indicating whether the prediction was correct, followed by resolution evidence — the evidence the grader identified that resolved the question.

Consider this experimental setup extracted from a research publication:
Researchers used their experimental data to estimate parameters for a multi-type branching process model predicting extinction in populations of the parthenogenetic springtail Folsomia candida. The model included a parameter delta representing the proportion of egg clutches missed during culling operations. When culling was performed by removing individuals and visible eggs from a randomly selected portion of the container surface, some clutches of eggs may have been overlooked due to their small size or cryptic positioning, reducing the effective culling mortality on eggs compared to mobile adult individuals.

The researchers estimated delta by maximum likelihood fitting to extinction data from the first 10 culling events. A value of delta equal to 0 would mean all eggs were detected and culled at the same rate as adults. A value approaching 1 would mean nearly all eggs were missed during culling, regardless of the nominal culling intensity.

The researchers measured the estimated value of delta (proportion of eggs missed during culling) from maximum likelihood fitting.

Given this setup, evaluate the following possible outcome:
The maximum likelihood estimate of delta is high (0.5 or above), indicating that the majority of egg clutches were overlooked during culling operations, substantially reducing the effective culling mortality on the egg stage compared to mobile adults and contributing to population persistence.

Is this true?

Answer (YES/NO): YES